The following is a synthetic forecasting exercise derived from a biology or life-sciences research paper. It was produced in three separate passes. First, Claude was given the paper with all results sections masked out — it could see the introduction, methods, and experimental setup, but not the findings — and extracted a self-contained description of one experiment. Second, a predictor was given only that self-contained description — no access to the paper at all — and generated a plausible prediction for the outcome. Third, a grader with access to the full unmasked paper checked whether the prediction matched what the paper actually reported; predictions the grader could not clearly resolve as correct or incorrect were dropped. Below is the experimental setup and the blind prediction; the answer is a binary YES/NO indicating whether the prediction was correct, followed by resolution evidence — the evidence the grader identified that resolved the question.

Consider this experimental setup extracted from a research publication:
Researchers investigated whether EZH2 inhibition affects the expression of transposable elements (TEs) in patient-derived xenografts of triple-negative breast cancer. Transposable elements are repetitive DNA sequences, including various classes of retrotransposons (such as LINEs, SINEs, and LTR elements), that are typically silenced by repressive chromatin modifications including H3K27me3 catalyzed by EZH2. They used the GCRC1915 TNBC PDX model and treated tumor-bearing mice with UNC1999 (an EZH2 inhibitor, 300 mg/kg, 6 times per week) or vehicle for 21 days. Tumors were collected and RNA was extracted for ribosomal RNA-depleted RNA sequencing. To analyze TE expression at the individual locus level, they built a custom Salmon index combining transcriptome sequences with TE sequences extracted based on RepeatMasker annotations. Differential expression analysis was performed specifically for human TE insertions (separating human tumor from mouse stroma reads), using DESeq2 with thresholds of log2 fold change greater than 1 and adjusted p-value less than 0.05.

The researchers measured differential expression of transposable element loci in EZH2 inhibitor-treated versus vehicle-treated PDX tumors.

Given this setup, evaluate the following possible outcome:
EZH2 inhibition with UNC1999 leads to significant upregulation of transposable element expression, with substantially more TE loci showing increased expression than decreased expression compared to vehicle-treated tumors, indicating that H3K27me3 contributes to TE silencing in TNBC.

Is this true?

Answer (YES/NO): YES